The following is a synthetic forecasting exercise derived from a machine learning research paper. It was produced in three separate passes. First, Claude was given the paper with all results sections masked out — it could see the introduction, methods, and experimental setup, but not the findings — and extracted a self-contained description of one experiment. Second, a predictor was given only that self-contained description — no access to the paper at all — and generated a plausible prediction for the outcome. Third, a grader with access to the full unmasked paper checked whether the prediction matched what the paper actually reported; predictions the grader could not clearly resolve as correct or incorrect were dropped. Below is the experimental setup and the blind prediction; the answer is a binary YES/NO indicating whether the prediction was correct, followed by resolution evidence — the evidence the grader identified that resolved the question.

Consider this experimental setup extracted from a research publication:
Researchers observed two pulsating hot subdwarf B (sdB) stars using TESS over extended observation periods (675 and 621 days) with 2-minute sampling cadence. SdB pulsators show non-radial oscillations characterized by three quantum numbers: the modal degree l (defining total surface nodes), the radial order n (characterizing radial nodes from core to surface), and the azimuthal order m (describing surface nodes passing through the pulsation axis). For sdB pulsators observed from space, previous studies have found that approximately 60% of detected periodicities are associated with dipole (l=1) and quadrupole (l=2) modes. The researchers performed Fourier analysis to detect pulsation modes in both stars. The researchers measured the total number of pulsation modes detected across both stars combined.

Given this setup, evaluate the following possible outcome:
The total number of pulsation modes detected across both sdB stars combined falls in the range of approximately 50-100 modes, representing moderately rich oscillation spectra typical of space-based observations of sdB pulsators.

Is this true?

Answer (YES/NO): NO